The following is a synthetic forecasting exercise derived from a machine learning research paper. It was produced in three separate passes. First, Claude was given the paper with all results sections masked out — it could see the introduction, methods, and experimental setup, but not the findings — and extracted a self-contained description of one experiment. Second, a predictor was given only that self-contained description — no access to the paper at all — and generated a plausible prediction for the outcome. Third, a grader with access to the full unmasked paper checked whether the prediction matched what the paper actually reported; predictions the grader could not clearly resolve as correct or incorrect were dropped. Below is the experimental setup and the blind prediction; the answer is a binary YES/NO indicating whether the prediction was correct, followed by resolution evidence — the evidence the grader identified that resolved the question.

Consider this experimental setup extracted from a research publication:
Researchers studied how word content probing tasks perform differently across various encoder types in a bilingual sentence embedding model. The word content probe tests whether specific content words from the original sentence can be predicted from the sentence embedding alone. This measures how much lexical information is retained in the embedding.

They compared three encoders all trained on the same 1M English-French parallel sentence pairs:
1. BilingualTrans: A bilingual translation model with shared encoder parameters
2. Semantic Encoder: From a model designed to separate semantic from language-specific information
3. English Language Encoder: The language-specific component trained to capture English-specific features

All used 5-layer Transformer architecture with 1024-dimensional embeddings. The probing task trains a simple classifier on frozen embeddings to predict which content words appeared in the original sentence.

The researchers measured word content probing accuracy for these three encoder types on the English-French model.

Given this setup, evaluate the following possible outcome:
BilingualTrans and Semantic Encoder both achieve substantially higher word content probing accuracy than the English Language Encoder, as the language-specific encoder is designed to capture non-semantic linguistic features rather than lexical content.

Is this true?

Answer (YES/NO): YES